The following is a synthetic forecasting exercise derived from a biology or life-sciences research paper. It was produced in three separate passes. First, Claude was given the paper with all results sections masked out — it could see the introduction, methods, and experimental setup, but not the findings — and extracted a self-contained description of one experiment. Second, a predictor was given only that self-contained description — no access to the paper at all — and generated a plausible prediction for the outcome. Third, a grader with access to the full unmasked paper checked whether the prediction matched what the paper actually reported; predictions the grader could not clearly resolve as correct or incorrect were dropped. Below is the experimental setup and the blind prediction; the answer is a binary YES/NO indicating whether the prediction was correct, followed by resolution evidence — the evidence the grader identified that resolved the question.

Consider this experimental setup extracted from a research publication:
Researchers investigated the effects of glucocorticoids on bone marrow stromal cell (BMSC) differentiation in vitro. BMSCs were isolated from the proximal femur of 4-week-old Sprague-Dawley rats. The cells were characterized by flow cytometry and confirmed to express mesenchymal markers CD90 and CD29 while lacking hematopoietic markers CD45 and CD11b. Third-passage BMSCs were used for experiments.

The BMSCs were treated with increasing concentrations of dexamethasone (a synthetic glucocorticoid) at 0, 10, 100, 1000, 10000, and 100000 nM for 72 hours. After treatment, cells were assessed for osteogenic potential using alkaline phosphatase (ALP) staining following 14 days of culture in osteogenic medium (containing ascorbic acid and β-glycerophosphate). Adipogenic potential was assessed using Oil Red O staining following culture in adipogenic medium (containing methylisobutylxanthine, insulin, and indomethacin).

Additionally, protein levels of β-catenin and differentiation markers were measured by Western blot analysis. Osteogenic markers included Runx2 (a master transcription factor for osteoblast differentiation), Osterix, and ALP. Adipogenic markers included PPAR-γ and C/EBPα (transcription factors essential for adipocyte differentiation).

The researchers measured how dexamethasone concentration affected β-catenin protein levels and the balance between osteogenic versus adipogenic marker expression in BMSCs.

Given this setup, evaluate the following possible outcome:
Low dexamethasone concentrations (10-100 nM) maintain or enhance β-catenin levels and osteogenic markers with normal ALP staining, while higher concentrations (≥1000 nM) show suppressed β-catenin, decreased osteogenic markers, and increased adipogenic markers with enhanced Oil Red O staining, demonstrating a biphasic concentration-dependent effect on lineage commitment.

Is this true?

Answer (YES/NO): NO